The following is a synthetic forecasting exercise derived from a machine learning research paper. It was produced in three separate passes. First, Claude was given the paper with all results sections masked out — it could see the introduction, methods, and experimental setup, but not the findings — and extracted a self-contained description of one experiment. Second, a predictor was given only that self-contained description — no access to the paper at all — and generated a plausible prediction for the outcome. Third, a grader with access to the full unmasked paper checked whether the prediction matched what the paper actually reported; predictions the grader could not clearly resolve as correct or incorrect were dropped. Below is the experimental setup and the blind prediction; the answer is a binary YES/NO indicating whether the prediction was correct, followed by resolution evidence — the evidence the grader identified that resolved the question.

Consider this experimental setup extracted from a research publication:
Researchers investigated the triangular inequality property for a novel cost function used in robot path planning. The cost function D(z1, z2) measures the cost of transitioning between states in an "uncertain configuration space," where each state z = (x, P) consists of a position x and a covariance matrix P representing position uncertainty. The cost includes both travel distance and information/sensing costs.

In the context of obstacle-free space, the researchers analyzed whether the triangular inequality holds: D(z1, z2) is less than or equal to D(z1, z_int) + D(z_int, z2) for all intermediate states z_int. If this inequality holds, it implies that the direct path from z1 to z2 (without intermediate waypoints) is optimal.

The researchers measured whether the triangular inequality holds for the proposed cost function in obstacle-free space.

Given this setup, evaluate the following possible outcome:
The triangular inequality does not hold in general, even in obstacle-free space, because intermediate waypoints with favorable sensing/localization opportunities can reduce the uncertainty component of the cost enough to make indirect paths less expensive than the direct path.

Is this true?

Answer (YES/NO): NO